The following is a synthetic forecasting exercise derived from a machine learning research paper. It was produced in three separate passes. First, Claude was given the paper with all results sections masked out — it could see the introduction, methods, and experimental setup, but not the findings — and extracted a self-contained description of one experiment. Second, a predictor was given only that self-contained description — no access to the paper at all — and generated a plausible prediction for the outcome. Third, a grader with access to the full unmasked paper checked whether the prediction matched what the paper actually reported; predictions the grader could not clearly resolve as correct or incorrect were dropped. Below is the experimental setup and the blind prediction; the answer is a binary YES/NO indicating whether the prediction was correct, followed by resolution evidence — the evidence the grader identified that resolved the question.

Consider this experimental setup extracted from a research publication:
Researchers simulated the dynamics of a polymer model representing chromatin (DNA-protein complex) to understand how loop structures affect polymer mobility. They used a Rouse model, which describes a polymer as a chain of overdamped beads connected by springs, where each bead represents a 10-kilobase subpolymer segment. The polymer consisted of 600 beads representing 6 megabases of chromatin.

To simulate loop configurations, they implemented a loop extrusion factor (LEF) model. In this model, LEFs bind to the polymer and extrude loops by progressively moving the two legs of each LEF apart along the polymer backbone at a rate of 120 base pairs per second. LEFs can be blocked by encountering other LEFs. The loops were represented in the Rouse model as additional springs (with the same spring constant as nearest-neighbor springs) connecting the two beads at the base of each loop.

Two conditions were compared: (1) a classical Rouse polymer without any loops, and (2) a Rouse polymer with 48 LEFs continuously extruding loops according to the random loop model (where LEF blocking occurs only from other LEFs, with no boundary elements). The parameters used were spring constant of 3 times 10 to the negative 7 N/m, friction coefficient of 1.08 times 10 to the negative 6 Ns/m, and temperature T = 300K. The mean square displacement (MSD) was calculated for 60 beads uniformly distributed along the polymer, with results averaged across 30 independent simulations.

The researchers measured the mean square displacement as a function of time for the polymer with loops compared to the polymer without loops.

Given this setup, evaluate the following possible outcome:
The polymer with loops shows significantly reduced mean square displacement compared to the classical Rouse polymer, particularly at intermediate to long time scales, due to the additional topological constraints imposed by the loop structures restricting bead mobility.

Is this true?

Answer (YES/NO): YES